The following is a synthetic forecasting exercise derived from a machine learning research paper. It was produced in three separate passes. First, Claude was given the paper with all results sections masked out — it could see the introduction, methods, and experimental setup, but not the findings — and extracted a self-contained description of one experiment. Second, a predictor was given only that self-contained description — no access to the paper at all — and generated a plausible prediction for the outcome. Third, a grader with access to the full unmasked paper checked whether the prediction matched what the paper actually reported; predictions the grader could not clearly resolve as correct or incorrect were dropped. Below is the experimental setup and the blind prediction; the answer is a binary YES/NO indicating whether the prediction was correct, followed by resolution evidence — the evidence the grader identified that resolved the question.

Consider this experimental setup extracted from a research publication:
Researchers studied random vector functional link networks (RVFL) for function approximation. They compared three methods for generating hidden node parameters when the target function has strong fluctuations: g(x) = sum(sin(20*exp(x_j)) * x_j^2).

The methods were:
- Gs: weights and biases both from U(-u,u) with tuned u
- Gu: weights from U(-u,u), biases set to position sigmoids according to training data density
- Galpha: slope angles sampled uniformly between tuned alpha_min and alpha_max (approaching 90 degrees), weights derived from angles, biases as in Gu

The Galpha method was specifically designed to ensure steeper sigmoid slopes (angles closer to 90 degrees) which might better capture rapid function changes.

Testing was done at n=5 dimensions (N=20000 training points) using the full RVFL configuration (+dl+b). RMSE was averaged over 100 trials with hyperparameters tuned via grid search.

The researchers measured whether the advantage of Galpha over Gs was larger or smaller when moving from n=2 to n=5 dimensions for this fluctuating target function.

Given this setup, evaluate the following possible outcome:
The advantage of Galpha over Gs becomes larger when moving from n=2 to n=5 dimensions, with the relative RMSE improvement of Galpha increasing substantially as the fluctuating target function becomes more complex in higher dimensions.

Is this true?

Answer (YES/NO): YES